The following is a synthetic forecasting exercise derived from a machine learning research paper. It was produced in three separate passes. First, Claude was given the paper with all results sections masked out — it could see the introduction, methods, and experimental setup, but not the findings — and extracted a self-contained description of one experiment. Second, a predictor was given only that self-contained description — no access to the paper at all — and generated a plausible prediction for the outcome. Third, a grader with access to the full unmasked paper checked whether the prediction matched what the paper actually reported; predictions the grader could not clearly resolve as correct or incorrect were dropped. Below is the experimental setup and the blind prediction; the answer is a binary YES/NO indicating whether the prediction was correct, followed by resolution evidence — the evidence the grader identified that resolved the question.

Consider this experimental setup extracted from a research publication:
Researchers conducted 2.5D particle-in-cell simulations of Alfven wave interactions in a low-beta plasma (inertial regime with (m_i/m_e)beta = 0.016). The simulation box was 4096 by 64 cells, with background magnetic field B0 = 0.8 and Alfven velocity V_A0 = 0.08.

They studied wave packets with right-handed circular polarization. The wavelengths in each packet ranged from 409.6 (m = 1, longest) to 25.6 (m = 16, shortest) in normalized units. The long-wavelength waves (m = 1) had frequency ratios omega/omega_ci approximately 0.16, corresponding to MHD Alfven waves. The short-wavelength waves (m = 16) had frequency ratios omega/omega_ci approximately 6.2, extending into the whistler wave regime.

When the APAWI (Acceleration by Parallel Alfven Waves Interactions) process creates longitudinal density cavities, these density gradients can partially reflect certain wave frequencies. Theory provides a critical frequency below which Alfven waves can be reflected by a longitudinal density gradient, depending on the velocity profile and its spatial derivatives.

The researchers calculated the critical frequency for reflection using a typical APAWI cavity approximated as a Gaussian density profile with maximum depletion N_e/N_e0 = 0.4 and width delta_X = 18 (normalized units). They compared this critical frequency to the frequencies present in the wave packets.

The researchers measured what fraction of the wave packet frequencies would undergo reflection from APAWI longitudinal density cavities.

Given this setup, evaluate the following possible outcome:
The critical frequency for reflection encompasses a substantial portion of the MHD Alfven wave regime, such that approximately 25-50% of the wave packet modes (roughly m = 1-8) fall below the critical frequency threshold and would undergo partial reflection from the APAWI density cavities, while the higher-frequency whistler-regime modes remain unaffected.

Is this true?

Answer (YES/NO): NO